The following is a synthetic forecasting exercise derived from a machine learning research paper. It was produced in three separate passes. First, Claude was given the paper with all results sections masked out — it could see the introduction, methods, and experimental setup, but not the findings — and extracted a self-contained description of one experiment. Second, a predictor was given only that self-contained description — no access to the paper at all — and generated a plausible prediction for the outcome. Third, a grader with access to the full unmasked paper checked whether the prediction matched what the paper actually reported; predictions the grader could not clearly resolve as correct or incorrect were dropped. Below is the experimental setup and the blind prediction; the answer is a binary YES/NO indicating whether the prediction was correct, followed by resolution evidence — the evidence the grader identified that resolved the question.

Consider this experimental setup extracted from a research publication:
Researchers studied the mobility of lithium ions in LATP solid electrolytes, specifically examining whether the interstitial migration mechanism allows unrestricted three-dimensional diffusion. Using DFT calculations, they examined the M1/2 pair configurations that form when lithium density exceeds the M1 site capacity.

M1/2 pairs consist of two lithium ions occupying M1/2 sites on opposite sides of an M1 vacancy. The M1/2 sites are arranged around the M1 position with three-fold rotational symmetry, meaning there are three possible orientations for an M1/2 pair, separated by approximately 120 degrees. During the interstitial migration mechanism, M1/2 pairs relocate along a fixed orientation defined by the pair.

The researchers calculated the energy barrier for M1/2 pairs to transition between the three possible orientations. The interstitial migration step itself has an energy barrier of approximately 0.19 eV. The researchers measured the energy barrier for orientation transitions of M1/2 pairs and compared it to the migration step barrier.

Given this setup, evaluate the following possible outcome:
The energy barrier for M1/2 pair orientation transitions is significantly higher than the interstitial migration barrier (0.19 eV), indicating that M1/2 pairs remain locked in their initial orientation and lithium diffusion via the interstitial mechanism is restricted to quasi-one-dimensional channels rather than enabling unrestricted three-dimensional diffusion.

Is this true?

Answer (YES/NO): NO